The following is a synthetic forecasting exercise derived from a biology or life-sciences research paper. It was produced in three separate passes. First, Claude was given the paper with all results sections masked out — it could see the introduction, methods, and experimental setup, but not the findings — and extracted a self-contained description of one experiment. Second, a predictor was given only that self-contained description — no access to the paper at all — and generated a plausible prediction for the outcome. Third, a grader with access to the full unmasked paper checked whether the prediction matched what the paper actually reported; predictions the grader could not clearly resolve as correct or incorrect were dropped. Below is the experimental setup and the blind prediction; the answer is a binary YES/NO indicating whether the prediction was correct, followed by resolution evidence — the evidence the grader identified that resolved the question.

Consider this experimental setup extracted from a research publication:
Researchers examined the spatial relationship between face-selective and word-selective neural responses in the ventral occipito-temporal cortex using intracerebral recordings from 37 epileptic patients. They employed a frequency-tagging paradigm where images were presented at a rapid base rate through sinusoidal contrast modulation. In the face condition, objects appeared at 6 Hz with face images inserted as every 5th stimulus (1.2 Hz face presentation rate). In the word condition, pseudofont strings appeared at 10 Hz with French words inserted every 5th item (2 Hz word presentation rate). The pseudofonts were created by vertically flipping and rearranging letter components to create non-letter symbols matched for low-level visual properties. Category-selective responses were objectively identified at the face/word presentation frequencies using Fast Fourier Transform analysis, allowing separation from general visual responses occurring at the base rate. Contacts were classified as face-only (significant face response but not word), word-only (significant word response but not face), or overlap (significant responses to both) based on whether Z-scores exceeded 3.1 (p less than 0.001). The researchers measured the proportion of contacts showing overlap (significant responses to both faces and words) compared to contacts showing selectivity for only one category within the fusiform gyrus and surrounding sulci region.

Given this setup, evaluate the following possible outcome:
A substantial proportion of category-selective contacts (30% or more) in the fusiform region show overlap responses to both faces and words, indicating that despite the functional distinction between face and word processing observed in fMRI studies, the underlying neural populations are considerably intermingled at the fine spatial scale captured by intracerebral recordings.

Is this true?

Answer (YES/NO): YES